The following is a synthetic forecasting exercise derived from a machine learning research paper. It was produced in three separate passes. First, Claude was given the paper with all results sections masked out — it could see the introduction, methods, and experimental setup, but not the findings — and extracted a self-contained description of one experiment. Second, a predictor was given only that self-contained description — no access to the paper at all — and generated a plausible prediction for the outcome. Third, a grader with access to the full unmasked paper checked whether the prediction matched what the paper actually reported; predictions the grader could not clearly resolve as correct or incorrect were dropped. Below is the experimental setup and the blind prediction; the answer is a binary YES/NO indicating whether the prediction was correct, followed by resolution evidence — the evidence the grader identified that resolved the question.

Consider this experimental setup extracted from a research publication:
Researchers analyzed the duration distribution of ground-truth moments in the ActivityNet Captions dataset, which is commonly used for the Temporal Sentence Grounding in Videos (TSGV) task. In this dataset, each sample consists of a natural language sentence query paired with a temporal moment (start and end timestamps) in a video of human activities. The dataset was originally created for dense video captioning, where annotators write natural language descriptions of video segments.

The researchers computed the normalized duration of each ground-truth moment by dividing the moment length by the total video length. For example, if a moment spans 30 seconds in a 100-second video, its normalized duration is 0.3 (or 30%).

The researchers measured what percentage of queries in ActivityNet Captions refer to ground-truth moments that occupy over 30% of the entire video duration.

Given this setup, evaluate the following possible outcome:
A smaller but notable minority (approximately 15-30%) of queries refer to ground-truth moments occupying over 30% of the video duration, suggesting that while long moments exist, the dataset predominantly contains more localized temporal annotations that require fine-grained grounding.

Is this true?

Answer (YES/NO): NO